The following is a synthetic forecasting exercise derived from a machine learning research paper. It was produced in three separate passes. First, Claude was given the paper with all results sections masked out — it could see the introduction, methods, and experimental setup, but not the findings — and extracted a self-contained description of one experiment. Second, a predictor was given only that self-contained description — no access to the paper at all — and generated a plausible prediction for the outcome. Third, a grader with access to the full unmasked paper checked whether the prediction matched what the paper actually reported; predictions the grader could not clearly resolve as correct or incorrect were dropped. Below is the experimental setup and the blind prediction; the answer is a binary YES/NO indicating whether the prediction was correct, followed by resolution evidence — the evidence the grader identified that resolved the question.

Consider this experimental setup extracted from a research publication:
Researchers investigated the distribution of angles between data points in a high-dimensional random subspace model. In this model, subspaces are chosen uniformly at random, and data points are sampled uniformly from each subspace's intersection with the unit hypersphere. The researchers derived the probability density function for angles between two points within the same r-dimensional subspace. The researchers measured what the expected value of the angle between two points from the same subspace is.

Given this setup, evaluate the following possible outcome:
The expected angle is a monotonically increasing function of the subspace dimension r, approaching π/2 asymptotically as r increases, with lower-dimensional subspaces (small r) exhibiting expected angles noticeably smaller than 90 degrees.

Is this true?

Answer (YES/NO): NO